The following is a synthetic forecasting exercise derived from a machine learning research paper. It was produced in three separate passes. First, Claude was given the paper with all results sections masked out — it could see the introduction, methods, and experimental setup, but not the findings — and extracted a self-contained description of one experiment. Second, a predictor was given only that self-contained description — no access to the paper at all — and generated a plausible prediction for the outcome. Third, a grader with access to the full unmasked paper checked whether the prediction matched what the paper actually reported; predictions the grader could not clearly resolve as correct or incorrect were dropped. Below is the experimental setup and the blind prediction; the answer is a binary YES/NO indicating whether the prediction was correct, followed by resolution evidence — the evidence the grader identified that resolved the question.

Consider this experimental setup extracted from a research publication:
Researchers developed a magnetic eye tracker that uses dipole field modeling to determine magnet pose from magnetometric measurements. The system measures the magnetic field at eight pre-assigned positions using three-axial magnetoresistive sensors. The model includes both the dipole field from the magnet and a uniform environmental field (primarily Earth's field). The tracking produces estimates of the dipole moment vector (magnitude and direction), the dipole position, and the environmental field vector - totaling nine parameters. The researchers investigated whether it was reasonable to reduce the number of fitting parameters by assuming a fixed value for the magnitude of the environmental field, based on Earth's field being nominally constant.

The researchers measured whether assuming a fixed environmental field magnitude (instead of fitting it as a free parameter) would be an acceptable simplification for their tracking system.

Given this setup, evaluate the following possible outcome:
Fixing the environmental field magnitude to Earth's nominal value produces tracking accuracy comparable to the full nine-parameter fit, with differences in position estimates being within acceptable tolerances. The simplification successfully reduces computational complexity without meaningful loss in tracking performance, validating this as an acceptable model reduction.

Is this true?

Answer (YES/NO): NO